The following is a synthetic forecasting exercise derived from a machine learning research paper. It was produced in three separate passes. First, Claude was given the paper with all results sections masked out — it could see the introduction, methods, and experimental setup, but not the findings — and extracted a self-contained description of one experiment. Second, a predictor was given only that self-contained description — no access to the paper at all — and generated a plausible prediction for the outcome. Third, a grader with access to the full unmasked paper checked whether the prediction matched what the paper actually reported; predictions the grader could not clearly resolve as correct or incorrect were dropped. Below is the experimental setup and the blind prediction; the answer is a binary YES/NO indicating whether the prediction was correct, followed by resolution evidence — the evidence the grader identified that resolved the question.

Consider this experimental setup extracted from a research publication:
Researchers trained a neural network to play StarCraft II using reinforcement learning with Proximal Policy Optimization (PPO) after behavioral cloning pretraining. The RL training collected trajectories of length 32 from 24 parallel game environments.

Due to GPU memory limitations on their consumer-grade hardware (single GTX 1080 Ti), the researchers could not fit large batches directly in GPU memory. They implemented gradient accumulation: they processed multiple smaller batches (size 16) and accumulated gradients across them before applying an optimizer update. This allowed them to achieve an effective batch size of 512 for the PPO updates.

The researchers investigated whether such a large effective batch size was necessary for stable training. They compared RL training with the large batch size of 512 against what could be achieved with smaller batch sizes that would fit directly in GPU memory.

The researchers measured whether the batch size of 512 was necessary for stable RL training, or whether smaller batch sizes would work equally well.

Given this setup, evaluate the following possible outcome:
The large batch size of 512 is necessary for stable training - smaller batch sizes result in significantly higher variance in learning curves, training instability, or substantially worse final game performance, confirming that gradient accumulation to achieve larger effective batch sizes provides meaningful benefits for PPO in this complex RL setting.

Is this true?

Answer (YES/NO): YES